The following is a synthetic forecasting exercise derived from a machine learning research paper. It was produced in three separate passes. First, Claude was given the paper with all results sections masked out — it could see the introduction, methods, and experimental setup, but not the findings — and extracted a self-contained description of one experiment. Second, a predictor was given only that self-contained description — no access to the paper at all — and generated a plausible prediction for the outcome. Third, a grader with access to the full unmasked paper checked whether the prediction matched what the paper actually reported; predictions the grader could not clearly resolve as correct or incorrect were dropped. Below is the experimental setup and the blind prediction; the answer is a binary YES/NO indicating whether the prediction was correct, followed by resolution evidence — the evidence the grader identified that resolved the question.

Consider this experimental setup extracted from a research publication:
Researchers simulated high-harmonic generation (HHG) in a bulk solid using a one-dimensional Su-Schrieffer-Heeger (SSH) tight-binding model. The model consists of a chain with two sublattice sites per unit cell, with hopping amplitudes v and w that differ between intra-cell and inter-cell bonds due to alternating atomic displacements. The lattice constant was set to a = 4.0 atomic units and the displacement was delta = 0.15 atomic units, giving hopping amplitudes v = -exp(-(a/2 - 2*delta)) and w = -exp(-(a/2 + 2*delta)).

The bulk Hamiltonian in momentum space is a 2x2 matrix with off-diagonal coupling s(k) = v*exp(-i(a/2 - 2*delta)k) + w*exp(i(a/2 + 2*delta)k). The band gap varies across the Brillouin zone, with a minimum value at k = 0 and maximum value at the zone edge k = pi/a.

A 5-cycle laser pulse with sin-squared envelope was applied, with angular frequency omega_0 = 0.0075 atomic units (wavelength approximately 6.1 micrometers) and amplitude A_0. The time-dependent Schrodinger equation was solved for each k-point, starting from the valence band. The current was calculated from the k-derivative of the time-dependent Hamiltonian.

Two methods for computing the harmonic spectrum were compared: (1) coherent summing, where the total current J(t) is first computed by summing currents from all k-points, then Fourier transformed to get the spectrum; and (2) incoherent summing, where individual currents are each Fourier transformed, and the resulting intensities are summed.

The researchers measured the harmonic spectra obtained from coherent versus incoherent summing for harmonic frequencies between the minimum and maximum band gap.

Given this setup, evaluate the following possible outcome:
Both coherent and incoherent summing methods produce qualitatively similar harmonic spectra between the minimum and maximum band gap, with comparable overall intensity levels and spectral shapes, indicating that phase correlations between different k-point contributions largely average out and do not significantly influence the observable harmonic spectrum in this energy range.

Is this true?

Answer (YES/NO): NO